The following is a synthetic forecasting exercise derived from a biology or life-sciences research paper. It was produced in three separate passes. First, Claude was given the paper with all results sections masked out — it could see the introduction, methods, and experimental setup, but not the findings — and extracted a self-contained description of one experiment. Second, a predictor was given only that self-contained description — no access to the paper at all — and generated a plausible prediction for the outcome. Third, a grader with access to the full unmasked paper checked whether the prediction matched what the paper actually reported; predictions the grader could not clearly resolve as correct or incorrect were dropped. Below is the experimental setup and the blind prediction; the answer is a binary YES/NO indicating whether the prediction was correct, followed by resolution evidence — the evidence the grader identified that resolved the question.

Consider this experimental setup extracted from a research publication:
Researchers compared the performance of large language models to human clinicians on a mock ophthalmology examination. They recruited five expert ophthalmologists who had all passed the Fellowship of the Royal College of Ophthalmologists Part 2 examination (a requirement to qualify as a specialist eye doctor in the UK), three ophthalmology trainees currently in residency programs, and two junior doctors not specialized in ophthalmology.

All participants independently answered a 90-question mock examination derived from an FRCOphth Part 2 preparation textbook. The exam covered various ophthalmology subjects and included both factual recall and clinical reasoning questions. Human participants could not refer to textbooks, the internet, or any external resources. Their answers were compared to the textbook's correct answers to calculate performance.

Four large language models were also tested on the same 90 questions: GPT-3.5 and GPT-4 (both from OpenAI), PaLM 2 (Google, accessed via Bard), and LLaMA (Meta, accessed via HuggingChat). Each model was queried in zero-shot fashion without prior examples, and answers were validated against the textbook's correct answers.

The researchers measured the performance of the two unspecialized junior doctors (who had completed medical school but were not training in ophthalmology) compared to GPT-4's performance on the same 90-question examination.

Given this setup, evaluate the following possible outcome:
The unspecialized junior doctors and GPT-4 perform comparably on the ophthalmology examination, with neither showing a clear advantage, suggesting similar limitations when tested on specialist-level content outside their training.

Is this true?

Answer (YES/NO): NO